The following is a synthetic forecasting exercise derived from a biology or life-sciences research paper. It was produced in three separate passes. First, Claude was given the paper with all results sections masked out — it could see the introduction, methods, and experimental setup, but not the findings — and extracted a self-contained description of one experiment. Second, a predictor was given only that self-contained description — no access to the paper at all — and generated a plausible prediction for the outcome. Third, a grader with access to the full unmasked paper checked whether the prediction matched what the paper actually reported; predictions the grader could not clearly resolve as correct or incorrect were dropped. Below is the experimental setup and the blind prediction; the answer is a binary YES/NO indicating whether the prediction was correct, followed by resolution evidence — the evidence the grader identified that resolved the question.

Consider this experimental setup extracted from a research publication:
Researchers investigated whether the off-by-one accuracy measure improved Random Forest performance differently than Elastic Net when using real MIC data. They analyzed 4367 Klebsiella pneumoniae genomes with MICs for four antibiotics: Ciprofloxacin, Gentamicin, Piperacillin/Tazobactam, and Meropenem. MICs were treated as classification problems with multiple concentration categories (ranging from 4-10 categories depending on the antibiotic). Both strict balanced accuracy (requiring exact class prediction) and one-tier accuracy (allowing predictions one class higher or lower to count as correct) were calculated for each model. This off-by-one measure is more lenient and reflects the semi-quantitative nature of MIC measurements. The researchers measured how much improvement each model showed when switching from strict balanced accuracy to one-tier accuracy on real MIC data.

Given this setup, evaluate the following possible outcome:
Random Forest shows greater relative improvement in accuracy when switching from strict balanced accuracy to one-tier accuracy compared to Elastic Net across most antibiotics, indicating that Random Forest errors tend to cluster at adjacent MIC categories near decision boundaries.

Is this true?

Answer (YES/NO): NO